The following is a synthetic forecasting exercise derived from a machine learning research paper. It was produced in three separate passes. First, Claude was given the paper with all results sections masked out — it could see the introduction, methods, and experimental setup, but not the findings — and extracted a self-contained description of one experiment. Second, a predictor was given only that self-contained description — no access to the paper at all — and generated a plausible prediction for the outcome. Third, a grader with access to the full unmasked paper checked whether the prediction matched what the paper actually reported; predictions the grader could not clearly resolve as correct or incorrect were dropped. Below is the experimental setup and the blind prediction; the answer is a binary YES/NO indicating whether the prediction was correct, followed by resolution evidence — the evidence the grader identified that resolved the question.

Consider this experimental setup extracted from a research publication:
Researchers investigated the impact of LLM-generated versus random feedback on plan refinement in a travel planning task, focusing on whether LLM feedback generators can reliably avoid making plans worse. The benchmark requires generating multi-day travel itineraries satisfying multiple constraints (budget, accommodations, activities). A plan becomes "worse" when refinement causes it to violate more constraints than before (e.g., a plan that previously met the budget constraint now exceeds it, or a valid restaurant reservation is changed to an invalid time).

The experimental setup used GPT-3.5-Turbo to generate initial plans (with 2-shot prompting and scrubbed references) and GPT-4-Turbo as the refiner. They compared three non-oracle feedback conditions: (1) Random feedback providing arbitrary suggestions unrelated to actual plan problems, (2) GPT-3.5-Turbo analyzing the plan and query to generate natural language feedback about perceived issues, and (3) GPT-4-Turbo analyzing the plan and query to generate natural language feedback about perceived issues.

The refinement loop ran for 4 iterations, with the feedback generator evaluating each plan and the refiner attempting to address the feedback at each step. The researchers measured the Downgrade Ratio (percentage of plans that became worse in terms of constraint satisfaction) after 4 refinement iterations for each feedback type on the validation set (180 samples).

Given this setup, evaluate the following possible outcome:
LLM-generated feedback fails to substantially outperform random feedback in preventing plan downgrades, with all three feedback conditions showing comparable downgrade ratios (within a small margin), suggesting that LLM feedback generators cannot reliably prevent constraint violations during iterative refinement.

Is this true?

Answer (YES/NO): YES